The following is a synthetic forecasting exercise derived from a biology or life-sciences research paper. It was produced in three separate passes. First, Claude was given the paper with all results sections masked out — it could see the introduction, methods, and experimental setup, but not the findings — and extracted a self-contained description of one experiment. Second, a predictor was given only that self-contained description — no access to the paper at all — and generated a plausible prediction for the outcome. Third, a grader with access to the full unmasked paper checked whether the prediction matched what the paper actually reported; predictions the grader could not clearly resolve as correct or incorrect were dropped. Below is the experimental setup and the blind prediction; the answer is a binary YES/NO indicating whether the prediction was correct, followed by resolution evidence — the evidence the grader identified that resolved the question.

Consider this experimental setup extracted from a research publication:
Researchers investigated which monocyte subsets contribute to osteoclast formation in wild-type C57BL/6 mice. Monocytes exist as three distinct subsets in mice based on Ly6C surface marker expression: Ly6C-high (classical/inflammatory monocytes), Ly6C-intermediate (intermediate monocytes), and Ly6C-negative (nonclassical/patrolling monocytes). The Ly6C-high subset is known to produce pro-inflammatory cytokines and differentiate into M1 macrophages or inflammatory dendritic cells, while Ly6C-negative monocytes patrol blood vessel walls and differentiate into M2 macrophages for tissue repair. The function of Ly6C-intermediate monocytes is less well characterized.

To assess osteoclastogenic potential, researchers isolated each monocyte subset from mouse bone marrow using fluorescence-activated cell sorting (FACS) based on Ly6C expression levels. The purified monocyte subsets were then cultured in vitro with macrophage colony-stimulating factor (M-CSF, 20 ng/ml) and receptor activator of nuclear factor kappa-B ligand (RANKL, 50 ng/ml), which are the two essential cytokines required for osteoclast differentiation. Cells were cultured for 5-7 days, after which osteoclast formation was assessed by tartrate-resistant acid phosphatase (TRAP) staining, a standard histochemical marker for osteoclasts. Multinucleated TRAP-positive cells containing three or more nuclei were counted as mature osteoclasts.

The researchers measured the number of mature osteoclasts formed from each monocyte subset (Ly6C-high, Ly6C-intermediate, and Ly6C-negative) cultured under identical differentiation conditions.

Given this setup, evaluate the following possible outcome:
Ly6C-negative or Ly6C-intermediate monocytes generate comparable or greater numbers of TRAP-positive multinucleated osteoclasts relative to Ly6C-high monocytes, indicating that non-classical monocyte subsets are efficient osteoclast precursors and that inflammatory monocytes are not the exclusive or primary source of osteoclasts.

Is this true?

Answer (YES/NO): NO